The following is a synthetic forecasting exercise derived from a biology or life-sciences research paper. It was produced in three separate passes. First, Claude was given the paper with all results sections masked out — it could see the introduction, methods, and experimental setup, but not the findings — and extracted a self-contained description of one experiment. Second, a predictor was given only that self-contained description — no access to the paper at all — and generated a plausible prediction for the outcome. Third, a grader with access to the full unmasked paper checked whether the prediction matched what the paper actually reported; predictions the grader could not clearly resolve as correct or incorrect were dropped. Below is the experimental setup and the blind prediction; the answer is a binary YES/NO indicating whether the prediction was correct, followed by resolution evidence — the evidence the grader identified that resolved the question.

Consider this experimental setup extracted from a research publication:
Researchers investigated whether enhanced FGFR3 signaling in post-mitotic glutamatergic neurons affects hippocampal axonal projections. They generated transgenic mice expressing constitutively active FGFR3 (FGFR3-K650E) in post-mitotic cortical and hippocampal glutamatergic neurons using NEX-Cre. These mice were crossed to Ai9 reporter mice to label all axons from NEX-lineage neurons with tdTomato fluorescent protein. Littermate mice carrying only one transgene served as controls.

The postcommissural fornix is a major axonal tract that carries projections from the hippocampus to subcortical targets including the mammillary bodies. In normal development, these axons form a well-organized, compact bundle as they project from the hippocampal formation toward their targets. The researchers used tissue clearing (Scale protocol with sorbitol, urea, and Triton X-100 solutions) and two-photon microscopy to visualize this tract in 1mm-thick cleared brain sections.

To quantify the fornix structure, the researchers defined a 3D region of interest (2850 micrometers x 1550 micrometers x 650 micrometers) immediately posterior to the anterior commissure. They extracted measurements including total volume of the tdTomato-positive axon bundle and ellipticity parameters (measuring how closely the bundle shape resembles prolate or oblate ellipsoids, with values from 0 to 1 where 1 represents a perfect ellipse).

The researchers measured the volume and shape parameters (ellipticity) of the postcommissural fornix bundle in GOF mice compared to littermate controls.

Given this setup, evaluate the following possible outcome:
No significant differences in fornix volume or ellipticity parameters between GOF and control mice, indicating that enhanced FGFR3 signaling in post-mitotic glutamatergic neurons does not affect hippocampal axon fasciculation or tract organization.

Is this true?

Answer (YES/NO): NO